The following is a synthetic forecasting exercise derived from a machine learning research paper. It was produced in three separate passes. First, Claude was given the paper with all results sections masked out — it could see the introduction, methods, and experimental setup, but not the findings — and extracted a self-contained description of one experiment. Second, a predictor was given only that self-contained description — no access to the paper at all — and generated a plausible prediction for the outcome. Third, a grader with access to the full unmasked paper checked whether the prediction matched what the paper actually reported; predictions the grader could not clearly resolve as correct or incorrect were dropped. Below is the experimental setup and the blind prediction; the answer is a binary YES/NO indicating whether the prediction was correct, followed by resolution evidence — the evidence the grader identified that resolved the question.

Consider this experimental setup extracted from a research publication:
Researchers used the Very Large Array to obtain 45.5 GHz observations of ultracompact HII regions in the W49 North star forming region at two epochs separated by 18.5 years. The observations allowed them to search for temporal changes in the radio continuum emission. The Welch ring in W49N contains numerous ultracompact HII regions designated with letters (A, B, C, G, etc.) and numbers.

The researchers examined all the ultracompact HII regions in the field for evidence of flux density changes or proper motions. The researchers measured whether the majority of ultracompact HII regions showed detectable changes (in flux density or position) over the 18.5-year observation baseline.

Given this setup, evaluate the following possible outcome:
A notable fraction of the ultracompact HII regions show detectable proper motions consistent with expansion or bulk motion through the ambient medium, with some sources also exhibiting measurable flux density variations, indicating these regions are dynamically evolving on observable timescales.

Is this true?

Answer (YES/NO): NO